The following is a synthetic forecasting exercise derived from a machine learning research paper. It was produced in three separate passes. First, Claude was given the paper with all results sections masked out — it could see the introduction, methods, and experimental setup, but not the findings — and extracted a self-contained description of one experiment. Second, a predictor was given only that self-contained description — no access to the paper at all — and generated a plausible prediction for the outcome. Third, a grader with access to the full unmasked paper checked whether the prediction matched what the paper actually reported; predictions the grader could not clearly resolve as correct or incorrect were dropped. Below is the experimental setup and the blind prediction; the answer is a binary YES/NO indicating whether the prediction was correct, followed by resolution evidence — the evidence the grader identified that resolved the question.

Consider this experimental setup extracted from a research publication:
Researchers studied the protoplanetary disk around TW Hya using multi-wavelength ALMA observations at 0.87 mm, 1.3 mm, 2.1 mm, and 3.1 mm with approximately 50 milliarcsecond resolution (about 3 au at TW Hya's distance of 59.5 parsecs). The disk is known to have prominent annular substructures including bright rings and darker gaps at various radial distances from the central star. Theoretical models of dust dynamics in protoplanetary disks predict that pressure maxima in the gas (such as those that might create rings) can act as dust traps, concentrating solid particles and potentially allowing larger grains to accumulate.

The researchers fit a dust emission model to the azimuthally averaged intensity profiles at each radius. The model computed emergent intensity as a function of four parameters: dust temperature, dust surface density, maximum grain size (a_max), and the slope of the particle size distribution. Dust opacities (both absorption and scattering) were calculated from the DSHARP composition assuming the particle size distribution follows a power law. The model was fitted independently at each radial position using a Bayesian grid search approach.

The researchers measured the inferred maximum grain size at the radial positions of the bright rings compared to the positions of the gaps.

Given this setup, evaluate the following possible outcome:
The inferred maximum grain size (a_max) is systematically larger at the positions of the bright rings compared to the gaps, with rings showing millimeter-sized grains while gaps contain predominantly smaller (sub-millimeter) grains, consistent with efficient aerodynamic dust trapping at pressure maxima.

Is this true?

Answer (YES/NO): YES